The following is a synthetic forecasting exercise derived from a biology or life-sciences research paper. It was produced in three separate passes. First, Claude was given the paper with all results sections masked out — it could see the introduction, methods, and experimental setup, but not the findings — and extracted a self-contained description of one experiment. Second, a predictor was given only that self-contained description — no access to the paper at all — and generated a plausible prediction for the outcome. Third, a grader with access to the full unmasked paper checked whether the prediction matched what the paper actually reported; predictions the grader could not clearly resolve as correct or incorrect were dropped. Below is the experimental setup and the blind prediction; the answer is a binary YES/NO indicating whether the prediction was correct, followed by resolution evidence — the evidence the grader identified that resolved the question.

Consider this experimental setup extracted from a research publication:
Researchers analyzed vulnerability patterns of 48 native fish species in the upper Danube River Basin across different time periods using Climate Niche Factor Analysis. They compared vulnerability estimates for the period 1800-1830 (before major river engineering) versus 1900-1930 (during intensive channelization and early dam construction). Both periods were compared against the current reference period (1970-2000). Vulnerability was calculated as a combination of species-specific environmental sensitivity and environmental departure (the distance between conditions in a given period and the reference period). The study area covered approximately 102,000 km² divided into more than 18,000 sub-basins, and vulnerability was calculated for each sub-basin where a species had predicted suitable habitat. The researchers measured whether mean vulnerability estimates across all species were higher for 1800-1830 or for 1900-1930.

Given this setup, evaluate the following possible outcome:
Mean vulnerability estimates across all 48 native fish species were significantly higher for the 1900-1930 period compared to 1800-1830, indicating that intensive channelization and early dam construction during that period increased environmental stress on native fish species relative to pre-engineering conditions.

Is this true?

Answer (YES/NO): NO